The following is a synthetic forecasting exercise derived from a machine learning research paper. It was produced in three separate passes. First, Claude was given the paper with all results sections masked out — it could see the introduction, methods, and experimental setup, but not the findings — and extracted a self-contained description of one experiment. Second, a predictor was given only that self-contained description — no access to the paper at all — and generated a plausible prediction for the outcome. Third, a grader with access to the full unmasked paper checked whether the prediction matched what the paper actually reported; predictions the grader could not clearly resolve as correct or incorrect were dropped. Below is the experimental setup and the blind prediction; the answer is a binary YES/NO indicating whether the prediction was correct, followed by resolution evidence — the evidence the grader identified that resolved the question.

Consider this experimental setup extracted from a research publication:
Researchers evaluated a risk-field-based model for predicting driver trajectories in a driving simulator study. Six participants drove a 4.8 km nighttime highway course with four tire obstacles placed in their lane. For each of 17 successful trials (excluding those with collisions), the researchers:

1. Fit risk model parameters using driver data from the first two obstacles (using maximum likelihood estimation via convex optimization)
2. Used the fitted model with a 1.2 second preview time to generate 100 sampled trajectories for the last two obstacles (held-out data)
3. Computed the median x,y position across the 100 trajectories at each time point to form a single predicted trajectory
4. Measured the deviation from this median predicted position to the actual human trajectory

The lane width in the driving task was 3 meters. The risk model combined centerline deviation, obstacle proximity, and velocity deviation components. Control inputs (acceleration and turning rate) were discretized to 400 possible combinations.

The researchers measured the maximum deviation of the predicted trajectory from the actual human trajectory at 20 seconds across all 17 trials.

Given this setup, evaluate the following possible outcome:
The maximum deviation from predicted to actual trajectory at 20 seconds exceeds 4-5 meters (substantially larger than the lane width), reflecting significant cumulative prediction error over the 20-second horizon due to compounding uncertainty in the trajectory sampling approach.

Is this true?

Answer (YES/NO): NO